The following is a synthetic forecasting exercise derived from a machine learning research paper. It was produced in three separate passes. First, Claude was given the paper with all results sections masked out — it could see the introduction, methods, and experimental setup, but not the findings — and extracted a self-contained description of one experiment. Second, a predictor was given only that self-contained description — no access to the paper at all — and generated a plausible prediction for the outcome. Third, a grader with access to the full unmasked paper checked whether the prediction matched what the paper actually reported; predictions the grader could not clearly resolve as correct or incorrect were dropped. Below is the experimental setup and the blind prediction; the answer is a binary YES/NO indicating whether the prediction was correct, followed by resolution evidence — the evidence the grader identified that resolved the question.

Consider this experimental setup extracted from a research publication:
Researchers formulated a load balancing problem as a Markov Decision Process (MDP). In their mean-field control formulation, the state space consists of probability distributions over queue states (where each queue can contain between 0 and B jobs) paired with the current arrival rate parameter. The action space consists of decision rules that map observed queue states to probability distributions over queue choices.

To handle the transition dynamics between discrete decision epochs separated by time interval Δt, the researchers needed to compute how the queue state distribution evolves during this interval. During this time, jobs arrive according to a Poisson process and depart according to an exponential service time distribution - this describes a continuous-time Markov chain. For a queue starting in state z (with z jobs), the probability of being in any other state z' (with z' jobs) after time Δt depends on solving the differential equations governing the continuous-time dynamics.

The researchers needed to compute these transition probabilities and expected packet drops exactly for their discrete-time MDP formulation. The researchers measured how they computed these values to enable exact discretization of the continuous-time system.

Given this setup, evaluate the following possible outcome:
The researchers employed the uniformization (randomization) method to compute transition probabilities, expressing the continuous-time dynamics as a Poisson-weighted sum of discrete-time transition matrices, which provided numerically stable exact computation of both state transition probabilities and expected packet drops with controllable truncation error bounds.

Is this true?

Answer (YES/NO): NO